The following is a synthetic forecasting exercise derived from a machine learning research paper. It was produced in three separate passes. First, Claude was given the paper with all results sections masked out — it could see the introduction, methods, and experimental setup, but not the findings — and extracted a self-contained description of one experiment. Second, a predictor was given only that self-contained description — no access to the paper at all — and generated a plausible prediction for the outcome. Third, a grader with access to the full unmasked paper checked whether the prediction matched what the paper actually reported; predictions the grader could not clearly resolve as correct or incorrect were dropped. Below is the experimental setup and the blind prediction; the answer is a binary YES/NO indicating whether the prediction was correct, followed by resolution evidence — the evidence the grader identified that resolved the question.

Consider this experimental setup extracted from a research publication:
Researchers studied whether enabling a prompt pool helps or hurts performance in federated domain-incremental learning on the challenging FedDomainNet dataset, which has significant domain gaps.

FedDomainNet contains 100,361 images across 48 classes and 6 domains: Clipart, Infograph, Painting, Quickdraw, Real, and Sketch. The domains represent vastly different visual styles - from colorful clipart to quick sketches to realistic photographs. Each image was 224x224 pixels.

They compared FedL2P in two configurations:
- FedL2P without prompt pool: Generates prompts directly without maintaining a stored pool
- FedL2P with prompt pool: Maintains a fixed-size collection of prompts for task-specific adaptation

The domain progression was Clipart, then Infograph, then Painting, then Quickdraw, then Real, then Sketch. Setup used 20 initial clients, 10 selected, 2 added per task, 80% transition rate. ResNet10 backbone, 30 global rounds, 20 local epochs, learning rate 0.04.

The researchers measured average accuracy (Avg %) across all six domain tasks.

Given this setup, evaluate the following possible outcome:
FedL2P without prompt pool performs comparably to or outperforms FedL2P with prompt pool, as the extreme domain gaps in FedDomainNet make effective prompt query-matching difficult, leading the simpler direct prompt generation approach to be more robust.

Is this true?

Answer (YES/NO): YES